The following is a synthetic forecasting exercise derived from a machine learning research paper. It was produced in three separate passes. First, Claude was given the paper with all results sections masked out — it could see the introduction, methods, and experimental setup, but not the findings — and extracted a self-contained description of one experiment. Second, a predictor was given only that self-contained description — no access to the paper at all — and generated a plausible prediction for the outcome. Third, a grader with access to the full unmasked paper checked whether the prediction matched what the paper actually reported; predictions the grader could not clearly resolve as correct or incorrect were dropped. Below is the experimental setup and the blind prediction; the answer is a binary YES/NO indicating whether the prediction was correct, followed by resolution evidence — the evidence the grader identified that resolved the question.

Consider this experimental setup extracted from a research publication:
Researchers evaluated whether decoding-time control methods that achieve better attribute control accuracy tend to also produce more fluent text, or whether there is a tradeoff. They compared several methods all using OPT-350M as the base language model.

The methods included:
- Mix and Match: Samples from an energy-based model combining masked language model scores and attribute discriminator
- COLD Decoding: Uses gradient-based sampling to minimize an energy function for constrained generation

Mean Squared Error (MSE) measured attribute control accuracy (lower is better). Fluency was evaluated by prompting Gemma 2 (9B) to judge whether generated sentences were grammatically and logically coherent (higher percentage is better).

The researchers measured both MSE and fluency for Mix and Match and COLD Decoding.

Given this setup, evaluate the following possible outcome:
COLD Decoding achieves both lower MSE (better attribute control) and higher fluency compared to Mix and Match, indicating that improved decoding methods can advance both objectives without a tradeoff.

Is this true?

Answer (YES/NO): NO